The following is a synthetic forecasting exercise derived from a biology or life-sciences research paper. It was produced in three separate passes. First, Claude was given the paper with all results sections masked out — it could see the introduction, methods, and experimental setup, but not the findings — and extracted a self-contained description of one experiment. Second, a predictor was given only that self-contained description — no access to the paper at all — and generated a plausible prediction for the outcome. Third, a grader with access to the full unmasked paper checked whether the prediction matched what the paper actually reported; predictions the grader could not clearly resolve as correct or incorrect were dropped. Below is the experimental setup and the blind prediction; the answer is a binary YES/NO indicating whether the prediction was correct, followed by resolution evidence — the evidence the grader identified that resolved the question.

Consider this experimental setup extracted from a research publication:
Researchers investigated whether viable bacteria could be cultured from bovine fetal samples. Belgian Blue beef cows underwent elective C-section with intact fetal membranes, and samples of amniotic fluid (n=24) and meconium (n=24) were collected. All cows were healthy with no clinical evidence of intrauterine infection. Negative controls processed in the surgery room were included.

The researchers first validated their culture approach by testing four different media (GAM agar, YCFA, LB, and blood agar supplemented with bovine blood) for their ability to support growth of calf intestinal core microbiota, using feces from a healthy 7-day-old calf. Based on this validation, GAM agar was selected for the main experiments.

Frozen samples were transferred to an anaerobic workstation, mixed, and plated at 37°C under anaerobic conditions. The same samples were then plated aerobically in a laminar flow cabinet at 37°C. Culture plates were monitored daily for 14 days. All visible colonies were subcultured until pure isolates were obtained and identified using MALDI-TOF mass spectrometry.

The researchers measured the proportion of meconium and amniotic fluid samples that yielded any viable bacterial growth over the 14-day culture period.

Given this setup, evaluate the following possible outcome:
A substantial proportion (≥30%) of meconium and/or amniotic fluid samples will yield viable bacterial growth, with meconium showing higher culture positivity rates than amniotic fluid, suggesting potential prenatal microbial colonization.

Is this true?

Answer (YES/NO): NO